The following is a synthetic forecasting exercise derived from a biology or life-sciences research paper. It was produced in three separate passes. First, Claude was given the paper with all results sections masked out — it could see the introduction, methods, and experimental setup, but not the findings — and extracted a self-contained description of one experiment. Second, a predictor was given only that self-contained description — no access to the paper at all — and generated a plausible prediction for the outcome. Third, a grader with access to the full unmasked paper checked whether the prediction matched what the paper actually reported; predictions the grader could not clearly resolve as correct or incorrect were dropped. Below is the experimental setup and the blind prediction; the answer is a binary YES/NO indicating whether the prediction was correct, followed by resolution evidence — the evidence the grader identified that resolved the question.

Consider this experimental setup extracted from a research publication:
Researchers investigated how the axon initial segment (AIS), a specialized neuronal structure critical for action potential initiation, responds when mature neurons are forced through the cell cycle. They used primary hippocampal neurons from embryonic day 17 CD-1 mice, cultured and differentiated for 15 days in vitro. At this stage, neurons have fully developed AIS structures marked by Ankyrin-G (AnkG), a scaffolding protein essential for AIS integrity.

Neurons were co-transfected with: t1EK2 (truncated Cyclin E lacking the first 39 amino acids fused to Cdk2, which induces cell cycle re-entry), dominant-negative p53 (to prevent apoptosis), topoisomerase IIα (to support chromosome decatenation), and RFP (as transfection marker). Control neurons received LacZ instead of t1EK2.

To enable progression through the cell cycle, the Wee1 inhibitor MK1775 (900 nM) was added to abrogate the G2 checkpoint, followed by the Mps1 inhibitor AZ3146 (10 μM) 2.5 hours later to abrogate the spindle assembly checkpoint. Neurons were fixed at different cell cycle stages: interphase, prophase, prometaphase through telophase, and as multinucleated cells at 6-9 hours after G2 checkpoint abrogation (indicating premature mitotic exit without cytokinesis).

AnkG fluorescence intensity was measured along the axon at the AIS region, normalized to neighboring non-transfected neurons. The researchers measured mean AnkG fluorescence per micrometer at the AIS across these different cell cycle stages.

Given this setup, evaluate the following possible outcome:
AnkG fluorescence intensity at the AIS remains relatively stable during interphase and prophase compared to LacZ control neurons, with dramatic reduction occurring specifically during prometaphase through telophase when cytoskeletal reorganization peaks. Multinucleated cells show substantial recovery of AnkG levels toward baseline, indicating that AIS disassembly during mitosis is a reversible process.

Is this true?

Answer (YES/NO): YES